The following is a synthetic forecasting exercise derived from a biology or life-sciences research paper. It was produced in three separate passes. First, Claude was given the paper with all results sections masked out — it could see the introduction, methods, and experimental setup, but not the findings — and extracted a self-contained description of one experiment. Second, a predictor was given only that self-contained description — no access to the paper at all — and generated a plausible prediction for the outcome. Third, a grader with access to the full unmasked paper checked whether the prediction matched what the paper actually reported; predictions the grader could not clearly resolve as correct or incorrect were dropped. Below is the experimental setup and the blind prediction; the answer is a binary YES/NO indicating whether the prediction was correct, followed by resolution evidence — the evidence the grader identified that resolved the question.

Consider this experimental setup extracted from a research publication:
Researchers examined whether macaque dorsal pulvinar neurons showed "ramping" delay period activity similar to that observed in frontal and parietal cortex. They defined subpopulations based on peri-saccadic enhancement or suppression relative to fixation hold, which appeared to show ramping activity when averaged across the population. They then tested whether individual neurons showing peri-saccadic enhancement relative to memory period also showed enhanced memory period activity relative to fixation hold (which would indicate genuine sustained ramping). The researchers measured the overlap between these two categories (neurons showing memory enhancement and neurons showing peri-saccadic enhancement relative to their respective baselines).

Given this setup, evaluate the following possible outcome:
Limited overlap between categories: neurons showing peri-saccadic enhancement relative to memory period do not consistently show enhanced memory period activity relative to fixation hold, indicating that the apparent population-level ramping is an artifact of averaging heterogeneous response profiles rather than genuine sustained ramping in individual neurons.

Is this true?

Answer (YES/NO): YES